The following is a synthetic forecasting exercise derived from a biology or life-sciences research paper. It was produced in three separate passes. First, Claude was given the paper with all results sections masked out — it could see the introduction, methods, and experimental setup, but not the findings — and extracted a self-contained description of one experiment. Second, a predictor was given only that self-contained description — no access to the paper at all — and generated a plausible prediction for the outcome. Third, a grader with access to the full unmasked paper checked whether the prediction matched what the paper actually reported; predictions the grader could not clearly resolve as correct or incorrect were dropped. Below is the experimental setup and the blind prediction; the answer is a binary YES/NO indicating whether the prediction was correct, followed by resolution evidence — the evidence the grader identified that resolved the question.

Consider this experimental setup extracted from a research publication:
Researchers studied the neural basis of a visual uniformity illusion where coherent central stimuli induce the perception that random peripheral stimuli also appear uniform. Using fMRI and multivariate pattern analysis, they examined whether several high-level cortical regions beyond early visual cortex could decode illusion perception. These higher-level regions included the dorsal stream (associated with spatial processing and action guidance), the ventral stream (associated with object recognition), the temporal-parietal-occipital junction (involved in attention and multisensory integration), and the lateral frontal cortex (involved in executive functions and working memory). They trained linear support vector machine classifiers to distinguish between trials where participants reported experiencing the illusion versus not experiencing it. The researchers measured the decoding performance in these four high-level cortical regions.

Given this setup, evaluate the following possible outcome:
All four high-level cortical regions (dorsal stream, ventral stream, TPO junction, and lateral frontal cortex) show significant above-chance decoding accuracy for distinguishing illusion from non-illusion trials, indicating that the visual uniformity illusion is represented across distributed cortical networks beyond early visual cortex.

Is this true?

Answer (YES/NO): NO